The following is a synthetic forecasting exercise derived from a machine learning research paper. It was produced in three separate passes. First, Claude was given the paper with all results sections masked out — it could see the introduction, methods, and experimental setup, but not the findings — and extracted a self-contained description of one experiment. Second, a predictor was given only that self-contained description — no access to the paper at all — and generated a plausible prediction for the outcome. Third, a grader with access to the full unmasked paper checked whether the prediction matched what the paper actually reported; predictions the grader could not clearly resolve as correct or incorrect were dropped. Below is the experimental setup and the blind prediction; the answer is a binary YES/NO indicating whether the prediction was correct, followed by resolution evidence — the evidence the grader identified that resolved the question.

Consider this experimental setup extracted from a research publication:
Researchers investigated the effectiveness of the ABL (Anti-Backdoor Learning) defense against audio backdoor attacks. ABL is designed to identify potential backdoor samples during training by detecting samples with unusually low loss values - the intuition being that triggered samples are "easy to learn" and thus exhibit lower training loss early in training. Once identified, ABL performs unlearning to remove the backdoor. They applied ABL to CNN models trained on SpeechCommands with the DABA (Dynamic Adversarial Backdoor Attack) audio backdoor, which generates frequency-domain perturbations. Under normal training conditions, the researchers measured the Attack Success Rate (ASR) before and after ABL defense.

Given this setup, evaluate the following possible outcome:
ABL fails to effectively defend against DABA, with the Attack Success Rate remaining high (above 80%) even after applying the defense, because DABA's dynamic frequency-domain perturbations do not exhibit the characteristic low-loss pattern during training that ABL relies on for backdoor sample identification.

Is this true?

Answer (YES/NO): NO